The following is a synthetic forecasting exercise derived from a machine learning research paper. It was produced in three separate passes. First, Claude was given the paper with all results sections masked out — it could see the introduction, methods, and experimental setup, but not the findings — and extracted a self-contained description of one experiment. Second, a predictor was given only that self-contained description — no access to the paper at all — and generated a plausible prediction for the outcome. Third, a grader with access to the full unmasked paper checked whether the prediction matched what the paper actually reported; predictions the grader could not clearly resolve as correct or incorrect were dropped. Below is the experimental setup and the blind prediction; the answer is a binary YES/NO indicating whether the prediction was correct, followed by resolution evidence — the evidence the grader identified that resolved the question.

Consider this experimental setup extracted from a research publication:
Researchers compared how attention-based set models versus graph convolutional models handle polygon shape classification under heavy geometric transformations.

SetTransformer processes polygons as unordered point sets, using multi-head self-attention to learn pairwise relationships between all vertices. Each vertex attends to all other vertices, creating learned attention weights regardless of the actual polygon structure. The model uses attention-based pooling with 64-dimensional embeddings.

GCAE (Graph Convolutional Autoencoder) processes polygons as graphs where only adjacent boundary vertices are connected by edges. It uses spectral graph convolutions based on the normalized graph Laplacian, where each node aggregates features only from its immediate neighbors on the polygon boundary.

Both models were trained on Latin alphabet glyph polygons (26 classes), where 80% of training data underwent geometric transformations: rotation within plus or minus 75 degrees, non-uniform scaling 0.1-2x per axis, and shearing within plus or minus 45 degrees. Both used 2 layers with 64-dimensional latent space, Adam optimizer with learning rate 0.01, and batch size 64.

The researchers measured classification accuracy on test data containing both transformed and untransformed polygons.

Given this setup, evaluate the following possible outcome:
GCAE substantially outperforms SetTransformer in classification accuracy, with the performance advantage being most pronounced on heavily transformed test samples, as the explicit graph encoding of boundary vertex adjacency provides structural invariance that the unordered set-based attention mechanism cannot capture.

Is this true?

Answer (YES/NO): NO